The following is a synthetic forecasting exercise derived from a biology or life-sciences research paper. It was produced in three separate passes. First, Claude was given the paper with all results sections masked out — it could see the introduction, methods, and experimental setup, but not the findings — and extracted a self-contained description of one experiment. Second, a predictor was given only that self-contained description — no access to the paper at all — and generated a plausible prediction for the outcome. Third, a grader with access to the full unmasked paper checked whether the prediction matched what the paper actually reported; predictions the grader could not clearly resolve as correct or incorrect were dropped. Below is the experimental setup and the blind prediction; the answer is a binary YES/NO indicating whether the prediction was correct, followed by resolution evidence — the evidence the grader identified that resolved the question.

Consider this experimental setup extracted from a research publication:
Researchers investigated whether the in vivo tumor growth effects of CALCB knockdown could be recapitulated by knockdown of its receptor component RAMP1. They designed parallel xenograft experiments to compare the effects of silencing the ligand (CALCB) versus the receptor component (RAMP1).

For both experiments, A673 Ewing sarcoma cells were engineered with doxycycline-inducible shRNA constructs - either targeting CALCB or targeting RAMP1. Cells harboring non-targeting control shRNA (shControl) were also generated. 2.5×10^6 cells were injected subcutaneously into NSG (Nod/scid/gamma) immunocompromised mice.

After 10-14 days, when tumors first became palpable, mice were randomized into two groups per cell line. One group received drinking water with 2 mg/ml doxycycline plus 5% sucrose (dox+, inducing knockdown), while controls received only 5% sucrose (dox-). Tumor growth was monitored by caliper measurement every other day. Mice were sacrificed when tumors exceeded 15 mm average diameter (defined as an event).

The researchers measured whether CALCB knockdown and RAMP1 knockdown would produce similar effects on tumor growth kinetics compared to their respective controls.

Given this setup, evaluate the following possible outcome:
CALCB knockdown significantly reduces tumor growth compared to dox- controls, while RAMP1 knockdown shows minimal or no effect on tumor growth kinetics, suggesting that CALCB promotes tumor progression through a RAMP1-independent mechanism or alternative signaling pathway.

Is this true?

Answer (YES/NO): NO